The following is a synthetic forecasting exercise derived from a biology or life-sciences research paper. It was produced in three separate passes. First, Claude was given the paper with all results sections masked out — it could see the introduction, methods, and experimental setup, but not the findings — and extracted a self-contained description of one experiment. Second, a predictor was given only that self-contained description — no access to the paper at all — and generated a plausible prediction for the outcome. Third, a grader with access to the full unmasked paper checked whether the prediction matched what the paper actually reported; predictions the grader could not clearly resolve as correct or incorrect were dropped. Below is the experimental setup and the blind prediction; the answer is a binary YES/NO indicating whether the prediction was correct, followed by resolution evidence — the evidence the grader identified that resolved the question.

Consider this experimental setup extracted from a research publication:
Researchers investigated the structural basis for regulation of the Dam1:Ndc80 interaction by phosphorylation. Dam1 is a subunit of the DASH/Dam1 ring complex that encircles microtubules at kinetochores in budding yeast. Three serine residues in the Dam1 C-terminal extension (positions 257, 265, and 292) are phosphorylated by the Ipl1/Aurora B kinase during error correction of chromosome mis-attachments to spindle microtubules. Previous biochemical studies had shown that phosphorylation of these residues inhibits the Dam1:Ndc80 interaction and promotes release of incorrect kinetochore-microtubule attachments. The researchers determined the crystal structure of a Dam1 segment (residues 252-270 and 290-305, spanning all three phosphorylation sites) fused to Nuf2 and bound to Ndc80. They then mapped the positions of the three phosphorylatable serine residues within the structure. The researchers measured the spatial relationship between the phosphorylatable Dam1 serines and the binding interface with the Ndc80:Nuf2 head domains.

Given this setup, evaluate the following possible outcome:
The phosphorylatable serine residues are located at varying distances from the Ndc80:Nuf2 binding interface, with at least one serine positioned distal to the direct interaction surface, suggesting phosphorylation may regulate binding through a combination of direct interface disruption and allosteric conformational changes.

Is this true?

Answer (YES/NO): NO